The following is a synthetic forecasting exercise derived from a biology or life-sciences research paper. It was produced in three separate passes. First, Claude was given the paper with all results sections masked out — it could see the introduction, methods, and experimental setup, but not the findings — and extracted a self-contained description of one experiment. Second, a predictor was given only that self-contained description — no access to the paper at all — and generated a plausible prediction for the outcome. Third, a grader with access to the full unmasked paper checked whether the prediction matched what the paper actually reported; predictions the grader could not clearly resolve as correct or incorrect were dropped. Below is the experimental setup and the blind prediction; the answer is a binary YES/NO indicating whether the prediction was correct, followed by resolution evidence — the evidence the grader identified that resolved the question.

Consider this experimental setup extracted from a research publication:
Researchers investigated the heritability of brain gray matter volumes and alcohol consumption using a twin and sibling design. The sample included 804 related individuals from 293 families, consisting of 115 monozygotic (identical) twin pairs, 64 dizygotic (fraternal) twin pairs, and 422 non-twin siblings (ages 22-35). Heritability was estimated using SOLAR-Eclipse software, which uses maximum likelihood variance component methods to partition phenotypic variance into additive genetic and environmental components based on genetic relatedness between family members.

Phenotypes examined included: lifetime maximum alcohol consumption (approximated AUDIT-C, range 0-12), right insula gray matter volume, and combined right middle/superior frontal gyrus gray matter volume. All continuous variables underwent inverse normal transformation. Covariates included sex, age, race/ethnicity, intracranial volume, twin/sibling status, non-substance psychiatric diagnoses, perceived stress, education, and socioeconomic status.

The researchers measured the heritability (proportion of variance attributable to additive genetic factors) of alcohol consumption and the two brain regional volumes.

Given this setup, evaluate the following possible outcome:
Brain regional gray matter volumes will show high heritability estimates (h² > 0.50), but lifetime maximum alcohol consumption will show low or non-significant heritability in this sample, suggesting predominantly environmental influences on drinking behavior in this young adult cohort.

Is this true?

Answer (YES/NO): NO